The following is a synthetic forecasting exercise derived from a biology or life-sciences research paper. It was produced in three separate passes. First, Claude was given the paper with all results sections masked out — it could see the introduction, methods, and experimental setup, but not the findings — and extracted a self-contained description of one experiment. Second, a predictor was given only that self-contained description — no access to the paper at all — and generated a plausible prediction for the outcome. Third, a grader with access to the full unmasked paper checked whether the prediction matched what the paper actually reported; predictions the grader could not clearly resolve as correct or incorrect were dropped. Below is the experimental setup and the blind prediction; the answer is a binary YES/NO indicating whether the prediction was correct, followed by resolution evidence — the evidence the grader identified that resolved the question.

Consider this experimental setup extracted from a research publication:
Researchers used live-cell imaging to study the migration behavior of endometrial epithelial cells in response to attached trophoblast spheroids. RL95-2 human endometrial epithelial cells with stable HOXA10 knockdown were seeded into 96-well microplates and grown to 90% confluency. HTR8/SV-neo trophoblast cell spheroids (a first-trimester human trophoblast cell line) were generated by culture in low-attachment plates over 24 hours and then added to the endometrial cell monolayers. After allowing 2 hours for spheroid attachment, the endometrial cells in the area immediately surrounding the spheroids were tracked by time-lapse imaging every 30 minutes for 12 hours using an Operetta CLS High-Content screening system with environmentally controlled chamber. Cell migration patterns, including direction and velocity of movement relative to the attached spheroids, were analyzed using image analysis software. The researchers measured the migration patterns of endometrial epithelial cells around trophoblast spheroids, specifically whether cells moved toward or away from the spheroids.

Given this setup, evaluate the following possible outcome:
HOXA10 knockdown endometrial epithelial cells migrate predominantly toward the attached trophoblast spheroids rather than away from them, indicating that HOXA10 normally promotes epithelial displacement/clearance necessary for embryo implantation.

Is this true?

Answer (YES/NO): NO